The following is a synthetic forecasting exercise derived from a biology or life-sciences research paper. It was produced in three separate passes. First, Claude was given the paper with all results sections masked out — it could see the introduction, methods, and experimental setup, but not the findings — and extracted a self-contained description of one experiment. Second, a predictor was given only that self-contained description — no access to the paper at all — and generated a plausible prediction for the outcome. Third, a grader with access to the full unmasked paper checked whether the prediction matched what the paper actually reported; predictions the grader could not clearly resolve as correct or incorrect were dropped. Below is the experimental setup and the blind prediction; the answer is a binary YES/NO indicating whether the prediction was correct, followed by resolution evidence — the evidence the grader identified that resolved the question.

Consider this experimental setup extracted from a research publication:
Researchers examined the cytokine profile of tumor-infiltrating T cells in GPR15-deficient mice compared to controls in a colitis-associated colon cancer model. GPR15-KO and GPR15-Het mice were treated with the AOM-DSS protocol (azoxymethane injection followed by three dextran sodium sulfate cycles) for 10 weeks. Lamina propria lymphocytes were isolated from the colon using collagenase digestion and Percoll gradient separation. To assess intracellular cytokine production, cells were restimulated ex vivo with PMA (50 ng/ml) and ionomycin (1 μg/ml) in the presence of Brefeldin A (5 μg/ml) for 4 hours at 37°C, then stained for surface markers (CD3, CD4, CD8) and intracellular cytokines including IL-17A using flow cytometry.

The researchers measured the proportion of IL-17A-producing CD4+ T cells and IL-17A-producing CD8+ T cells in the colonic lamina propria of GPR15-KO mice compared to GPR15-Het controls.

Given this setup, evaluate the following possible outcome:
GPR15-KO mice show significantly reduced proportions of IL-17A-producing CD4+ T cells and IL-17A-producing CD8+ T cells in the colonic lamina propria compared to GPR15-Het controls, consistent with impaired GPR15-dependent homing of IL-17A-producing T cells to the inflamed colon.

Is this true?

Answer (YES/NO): NO